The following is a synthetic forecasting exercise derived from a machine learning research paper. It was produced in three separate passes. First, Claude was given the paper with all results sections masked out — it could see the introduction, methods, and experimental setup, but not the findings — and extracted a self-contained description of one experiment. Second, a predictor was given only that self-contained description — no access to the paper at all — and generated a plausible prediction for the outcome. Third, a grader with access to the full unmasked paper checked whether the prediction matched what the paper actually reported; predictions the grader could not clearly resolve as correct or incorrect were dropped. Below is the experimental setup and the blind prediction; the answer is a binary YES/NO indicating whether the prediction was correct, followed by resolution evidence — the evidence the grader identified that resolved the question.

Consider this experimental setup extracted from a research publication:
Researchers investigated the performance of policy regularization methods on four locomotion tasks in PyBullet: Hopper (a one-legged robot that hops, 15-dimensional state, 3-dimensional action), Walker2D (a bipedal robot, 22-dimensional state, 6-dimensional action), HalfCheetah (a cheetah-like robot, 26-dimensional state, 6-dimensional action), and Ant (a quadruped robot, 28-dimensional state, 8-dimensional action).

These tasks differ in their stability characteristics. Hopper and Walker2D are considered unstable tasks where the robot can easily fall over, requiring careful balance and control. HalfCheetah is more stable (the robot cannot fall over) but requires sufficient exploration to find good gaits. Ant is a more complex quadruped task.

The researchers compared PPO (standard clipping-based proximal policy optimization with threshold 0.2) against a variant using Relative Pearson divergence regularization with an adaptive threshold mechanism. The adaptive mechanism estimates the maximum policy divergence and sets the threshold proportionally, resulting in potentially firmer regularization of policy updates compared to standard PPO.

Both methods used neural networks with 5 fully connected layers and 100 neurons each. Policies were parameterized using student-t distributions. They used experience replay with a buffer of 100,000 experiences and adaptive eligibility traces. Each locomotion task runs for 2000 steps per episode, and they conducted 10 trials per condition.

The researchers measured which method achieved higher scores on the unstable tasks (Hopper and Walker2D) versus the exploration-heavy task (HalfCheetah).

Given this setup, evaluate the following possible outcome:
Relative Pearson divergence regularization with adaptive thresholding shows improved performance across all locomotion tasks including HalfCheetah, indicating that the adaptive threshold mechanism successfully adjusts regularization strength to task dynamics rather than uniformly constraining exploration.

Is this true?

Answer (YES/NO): NO